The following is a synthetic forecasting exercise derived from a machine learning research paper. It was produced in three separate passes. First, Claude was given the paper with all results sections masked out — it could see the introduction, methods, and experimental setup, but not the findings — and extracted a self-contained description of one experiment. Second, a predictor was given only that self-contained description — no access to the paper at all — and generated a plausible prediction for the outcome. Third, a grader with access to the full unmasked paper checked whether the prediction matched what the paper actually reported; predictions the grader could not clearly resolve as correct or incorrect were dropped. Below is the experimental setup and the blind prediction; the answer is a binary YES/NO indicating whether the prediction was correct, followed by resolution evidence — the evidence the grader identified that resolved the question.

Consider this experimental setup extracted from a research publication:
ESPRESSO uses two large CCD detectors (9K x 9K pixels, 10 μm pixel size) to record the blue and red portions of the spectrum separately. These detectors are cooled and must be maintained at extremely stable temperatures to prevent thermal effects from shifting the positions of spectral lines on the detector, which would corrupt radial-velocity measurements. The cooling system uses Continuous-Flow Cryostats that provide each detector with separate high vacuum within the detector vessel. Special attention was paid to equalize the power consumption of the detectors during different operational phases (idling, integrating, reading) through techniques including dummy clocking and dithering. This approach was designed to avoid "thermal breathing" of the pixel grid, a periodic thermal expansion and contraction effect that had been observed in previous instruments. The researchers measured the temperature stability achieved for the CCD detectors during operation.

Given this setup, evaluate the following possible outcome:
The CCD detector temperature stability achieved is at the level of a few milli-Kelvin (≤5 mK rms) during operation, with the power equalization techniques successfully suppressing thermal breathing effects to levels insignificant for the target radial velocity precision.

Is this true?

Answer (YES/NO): NO